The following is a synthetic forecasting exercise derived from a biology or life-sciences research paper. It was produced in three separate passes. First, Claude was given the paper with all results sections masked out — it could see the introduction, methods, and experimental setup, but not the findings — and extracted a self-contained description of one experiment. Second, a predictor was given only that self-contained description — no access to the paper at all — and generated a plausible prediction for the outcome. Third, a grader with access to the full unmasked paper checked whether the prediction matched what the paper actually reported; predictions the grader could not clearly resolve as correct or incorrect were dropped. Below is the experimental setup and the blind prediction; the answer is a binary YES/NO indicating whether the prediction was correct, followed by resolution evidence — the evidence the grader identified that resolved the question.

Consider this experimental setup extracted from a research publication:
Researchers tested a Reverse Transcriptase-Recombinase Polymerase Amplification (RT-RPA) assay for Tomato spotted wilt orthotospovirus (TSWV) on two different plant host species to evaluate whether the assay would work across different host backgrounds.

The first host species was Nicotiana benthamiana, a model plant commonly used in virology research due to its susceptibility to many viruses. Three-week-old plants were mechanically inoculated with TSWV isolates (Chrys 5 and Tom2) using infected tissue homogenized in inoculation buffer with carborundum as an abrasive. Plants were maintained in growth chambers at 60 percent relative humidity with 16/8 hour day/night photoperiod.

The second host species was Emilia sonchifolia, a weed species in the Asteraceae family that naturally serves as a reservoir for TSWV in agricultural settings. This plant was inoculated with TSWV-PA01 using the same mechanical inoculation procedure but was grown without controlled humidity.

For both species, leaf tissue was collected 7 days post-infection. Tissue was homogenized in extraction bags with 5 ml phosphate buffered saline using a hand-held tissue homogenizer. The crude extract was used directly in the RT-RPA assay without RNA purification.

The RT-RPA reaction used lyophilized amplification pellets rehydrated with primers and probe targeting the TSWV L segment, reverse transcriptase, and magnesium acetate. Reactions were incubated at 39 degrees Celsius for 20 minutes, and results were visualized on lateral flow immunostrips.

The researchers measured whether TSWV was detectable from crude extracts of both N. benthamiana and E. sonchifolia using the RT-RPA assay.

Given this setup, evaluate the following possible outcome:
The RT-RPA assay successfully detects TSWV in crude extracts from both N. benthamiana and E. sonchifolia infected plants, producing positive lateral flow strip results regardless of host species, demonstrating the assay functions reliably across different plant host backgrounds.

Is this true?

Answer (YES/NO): YES